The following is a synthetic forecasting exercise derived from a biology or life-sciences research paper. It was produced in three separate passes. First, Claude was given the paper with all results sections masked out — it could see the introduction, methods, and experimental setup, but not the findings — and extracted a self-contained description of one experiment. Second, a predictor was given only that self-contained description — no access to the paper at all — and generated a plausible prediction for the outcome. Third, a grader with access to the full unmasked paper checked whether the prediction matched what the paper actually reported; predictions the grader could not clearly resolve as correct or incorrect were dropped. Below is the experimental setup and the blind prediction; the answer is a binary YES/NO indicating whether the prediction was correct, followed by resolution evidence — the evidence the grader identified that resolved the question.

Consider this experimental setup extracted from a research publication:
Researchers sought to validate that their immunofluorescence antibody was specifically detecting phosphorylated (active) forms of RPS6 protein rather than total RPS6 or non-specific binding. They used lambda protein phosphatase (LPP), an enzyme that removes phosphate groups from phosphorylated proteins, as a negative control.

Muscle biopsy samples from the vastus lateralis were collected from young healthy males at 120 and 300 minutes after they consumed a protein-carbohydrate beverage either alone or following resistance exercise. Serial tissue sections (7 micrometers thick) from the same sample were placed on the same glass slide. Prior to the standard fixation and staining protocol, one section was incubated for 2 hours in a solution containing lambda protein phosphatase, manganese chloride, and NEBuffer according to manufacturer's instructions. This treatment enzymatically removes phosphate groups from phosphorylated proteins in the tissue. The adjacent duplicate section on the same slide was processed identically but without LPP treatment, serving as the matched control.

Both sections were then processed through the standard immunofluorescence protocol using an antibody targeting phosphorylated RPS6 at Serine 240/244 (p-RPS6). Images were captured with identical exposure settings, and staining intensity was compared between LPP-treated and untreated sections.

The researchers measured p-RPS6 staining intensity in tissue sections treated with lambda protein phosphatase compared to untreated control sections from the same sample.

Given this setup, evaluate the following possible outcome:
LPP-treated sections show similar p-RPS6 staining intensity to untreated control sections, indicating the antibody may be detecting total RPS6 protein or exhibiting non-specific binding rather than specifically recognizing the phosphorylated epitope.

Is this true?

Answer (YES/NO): NO